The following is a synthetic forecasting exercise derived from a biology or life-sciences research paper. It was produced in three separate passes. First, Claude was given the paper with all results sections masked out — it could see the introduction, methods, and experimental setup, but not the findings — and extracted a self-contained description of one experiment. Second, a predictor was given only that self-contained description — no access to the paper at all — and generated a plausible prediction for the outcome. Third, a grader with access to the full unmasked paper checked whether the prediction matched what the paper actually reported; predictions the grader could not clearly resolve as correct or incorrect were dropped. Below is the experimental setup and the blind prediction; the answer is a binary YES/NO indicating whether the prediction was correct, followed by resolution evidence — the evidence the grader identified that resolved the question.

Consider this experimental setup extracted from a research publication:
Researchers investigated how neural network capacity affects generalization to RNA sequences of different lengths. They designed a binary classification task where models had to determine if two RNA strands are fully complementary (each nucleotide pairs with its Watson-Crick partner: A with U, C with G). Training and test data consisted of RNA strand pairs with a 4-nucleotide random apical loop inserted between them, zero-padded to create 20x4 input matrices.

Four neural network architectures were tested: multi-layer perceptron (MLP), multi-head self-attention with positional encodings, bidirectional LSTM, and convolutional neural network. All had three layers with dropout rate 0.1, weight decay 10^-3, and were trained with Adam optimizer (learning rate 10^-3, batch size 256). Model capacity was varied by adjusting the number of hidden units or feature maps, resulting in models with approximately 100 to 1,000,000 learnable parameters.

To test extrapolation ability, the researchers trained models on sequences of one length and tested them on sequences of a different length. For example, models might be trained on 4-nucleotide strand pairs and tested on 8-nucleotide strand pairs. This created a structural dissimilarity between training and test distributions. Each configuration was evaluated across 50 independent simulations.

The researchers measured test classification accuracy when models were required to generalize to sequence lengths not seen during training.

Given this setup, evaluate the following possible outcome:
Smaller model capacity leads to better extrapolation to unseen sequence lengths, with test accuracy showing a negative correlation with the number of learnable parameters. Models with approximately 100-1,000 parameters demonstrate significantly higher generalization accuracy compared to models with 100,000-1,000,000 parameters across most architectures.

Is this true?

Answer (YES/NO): NO